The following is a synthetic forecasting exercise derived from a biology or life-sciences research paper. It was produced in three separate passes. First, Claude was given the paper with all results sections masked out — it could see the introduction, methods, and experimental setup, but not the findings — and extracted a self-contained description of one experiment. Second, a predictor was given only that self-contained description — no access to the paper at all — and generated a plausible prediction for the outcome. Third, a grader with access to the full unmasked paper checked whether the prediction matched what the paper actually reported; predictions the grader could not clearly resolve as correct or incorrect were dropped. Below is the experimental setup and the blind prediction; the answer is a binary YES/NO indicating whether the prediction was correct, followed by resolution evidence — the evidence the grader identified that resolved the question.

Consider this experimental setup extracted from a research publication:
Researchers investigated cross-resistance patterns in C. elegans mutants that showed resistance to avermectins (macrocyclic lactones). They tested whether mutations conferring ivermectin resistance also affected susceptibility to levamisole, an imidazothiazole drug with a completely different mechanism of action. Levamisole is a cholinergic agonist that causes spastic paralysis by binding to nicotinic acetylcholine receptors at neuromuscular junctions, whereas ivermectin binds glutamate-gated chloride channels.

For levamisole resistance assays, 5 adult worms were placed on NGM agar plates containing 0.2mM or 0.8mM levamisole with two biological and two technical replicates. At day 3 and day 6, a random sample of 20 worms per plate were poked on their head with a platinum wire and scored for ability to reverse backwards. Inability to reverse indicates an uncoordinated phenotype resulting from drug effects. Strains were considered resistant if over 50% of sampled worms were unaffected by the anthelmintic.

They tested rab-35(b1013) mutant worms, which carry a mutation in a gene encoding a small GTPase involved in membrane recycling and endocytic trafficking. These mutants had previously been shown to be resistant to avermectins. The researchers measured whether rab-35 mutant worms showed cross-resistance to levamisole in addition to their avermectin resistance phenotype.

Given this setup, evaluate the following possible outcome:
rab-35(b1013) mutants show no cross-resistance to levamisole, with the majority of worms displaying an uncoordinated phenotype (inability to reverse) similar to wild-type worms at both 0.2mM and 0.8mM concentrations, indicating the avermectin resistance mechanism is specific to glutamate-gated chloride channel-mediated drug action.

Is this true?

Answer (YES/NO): NO